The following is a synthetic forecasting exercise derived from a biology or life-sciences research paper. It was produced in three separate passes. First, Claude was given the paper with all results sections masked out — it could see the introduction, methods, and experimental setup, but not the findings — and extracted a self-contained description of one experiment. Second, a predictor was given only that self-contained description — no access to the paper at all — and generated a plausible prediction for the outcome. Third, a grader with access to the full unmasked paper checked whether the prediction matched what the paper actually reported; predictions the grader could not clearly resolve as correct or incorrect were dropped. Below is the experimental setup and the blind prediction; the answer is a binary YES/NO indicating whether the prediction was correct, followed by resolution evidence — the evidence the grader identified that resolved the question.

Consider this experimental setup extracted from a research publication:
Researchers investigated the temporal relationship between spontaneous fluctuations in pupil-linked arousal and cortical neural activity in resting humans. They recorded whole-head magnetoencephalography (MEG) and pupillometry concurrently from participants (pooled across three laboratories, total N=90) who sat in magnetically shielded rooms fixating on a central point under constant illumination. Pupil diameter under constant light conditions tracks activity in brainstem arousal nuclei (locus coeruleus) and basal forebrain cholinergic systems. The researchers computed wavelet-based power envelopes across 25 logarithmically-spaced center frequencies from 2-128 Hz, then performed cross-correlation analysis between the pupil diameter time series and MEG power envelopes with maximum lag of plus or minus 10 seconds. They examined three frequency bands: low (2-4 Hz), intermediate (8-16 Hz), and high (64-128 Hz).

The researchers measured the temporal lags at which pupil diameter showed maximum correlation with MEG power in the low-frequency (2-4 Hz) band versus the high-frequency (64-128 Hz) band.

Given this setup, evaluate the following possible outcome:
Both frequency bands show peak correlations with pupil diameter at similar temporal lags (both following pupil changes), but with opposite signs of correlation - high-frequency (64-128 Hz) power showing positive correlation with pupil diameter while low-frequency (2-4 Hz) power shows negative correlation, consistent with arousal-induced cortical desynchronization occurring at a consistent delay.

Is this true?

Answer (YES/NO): NO